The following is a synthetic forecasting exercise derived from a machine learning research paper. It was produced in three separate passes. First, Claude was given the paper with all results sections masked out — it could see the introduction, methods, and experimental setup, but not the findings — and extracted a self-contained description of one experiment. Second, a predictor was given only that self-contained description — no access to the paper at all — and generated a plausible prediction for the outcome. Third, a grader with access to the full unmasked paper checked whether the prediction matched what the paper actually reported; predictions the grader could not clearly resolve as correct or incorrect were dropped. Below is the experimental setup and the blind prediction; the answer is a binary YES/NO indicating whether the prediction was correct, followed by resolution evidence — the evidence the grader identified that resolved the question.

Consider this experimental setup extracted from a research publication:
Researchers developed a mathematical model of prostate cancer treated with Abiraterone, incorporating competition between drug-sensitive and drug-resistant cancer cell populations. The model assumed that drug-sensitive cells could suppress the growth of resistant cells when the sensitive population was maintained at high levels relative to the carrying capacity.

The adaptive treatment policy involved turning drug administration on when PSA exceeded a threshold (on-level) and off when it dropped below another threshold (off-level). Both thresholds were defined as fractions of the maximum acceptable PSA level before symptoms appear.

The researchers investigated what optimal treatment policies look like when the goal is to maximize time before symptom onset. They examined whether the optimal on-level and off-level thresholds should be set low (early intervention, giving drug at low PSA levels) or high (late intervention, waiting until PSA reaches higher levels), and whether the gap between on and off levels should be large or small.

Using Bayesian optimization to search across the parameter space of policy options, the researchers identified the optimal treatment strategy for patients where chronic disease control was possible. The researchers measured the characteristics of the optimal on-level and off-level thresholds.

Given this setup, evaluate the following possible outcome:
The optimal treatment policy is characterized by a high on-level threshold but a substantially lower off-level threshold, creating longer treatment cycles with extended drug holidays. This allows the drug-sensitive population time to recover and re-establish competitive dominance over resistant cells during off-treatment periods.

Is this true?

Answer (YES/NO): NO